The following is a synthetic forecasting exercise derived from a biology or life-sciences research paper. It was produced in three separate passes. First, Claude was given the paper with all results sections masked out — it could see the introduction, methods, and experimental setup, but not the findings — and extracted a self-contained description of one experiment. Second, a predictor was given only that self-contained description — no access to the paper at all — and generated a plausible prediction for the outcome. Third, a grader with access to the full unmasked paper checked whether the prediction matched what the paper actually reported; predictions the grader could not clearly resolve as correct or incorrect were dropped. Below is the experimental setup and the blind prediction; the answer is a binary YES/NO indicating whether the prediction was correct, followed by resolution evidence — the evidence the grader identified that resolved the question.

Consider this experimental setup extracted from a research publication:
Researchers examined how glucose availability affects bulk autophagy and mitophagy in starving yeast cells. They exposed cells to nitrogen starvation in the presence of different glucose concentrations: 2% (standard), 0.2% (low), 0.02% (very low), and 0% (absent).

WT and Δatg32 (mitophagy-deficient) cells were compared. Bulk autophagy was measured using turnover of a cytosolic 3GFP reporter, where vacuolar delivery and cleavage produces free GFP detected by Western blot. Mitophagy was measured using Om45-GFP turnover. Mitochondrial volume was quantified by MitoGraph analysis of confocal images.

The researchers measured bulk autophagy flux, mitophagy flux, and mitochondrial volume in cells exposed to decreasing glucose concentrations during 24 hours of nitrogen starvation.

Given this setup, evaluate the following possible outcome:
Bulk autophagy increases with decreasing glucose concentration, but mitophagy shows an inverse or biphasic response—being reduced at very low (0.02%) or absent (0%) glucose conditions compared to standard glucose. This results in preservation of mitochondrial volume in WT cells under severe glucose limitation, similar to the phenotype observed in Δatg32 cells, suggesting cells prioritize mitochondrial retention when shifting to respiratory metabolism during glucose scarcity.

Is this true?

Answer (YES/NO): NO